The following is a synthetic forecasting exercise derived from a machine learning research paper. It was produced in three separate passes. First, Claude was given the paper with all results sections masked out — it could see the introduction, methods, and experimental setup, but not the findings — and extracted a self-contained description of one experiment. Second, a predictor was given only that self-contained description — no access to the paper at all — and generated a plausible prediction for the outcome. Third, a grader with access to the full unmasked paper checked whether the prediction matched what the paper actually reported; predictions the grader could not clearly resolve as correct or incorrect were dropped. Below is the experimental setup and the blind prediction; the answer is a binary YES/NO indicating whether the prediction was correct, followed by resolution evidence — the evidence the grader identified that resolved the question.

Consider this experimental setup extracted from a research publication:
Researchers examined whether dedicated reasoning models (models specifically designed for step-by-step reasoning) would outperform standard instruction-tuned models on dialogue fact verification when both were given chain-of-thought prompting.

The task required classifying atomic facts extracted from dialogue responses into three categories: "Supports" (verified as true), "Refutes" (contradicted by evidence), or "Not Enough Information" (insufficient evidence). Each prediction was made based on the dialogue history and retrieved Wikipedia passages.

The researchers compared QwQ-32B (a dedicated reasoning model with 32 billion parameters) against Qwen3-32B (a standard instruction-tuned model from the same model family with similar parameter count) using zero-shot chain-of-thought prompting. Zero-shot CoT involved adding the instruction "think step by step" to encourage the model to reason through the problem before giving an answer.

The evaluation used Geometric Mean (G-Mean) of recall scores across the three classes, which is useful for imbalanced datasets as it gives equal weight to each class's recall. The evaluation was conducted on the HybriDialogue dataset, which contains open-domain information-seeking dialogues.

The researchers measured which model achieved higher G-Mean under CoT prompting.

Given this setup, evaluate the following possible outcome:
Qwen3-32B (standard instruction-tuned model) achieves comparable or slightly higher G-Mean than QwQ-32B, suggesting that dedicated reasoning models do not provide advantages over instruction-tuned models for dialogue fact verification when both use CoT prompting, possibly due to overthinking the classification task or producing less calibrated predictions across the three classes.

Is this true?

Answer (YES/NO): NO